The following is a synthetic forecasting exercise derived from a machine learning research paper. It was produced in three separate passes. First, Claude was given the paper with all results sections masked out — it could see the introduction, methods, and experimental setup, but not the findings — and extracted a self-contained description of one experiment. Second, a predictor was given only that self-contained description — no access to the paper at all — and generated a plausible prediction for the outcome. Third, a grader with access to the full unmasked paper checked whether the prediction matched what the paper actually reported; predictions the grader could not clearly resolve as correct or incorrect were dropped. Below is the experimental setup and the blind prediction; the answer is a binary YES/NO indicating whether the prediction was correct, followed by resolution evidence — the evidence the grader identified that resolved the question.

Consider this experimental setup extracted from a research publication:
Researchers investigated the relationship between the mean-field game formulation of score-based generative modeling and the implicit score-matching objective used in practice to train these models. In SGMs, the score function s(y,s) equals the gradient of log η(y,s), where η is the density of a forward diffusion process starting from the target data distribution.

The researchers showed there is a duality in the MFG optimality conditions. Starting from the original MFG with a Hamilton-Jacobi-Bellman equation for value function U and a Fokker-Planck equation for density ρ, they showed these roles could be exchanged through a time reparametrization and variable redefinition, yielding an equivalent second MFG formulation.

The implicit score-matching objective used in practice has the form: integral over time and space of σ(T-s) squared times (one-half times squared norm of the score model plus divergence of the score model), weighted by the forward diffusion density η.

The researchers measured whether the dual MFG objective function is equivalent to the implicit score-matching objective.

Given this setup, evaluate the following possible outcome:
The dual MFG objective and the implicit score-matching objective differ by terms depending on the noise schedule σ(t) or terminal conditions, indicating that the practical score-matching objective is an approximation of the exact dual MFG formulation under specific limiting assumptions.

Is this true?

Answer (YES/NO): NO